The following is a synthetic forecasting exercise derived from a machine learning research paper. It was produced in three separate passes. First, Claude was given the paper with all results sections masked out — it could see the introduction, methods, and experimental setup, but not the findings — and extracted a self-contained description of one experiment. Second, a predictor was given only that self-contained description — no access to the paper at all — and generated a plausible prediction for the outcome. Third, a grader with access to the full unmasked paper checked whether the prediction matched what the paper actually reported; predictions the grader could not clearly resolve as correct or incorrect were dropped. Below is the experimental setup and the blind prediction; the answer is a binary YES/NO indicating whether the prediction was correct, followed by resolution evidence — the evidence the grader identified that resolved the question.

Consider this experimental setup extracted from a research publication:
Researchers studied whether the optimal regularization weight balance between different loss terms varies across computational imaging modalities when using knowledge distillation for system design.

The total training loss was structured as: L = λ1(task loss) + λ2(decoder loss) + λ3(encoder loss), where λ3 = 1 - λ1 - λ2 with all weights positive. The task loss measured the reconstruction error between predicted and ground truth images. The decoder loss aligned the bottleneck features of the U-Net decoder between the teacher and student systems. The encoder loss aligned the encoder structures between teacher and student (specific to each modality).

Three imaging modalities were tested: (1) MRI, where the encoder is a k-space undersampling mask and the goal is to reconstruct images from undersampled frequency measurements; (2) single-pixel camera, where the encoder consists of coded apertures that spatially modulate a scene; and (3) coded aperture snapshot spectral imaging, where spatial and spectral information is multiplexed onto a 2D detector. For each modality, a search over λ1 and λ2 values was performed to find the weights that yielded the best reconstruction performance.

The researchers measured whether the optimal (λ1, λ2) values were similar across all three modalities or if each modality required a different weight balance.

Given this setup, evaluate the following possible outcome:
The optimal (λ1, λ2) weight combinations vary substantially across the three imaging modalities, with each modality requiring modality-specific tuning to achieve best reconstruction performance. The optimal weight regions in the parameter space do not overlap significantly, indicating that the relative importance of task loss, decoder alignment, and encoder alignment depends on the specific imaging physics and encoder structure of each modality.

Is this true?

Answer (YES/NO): YES